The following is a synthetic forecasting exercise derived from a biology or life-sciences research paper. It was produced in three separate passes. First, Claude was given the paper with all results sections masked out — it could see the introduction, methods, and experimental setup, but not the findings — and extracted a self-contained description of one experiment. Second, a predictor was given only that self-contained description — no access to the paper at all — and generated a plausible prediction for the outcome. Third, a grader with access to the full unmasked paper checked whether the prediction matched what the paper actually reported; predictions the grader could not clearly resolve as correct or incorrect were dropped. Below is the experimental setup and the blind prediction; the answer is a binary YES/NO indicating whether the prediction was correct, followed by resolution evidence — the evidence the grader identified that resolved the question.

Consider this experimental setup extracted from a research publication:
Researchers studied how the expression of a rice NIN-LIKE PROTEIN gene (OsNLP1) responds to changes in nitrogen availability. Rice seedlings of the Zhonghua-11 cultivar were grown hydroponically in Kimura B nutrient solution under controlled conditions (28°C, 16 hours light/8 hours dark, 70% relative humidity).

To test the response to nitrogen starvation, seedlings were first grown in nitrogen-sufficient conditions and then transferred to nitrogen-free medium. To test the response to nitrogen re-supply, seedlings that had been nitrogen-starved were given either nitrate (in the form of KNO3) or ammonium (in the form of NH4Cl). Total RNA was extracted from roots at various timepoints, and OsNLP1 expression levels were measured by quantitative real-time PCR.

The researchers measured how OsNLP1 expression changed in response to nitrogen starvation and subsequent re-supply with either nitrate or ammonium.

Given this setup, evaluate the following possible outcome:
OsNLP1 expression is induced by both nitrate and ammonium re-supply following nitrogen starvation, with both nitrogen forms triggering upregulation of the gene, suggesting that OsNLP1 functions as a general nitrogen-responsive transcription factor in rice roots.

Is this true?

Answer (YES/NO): NO